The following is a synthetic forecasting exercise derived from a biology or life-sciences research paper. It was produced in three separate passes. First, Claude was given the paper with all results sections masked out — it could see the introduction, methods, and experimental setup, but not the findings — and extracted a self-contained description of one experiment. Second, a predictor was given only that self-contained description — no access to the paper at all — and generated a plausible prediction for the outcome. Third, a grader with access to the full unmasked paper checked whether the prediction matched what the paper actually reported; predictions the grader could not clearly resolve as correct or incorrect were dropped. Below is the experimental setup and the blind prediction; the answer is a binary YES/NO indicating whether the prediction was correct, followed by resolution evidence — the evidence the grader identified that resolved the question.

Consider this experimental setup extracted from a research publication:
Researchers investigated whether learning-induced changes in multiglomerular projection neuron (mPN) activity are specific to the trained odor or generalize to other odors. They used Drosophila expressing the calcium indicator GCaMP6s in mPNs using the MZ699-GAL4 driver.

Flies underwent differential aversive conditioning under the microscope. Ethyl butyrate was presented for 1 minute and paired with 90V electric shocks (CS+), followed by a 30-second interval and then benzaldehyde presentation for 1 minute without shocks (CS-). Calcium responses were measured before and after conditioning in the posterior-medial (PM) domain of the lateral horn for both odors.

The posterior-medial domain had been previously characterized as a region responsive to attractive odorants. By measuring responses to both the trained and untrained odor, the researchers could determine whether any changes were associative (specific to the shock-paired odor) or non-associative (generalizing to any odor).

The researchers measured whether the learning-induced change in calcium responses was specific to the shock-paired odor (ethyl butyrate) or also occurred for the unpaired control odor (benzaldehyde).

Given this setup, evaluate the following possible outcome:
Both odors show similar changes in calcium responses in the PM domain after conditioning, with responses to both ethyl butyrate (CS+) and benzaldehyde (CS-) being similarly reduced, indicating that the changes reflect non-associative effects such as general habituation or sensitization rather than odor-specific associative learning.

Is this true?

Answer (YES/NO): NO